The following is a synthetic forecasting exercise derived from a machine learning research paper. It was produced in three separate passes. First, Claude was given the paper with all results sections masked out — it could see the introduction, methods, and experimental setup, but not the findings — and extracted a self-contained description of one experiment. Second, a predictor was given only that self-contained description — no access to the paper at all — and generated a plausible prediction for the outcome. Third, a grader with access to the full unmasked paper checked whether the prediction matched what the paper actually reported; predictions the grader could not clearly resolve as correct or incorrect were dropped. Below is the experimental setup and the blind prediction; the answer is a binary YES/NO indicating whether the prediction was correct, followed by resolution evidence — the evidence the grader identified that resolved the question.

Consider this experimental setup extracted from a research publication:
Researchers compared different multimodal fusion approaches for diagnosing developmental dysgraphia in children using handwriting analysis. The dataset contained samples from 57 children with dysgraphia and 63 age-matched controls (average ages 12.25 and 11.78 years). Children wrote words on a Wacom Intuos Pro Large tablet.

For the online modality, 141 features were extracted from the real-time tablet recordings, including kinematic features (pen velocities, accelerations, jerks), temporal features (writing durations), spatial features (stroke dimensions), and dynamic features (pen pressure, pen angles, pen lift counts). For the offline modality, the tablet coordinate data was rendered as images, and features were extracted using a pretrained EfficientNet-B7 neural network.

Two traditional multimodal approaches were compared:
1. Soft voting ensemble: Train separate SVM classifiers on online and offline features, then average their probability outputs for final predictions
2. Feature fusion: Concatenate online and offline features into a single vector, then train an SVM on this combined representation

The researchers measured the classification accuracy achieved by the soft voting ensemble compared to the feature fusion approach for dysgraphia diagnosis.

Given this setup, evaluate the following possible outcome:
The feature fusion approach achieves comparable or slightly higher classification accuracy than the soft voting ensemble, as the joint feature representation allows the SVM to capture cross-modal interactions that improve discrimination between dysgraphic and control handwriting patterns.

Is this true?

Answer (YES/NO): NO